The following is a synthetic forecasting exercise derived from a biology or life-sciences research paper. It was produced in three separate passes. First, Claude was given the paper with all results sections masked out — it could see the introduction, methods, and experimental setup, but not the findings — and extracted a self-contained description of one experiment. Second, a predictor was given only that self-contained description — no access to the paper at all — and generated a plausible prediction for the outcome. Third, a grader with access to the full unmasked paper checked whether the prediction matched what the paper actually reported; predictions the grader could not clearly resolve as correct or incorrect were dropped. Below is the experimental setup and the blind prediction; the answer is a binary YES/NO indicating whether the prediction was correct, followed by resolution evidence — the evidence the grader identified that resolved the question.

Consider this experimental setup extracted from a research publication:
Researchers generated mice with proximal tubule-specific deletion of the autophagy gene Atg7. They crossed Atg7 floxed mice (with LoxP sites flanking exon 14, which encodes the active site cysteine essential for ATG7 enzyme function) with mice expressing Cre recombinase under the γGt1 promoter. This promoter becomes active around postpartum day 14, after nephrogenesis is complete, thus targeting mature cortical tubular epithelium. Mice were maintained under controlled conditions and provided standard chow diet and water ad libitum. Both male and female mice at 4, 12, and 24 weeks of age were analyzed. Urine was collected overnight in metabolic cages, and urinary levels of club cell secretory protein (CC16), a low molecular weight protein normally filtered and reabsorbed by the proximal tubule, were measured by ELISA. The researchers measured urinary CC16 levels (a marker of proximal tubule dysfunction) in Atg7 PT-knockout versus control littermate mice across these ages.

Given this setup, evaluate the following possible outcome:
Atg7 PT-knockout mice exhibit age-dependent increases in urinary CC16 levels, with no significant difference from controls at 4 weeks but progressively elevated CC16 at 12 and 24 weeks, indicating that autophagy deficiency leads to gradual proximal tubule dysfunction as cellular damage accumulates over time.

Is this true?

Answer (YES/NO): NO